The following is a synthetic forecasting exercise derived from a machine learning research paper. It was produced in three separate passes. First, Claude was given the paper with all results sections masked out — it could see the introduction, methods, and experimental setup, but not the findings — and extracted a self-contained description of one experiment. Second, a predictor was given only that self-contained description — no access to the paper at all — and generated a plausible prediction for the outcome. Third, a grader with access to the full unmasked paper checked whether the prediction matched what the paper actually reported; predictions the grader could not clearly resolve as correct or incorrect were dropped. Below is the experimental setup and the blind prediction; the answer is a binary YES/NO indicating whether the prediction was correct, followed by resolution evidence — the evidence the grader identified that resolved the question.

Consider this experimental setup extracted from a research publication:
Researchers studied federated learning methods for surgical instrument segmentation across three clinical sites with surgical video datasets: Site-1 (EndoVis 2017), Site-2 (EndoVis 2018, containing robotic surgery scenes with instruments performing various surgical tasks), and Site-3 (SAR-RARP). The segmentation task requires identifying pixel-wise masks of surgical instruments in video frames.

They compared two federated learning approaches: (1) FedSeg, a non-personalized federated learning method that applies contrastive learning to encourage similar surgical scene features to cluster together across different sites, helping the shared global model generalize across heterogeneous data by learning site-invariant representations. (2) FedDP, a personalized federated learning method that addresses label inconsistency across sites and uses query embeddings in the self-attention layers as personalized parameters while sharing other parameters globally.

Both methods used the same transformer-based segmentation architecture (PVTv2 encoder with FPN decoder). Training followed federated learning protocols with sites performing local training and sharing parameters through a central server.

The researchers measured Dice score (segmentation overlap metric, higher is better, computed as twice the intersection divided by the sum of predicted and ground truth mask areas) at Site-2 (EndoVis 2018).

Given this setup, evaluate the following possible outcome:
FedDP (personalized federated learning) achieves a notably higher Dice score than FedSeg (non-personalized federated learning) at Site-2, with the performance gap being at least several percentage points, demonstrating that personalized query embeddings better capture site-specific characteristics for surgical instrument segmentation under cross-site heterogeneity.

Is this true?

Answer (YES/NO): NO